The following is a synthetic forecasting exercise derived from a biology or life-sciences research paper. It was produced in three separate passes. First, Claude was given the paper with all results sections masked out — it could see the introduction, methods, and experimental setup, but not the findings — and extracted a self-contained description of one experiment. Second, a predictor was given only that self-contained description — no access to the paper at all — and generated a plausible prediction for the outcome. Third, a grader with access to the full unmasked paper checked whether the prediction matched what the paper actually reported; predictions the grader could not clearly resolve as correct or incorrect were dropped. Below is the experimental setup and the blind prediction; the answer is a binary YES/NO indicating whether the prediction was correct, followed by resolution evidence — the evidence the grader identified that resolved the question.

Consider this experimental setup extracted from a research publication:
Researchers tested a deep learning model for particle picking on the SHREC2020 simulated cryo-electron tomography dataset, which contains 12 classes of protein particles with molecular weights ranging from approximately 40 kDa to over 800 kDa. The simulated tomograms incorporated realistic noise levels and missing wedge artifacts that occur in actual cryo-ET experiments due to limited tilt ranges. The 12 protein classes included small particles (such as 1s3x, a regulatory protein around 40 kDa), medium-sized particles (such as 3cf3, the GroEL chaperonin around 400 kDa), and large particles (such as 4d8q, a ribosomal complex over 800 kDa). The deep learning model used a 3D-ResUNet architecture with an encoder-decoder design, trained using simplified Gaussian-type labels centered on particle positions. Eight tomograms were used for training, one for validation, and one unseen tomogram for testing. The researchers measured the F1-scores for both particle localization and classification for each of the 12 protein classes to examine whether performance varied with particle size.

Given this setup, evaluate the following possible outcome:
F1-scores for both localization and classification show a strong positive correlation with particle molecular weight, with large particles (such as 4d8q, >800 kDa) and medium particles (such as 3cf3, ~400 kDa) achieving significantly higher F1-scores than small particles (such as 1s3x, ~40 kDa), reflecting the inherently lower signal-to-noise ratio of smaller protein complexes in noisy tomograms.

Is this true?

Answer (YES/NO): NO